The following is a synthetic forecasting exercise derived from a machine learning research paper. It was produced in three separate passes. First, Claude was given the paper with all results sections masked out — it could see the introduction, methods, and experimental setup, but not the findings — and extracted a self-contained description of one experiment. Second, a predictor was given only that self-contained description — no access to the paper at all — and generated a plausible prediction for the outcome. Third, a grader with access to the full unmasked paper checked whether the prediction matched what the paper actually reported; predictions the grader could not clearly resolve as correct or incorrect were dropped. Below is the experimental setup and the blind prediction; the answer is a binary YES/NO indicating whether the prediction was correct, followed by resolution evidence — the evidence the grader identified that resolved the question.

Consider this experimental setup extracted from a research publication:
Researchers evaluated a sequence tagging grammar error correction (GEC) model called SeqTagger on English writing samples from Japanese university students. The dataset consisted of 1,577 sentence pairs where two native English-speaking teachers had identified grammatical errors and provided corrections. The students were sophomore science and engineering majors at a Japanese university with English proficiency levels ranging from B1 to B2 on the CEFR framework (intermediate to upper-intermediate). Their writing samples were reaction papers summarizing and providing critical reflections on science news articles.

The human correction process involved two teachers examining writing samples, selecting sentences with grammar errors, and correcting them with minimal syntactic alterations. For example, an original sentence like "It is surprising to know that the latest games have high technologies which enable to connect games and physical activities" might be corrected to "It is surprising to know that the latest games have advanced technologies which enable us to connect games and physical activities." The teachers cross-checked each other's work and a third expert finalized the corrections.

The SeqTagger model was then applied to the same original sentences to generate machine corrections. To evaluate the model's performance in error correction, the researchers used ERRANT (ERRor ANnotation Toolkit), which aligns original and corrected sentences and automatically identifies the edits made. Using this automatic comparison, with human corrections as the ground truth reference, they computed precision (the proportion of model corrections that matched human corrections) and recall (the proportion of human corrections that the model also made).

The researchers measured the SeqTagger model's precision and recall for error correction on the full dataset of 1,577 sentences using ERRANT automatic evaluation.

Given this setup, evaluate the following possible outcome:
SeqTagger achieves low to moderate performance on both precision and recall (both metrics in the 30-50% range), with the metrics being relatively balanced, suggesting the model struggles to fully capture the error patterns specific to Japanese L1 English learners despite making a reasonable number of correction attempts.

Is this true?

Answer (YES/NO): NO